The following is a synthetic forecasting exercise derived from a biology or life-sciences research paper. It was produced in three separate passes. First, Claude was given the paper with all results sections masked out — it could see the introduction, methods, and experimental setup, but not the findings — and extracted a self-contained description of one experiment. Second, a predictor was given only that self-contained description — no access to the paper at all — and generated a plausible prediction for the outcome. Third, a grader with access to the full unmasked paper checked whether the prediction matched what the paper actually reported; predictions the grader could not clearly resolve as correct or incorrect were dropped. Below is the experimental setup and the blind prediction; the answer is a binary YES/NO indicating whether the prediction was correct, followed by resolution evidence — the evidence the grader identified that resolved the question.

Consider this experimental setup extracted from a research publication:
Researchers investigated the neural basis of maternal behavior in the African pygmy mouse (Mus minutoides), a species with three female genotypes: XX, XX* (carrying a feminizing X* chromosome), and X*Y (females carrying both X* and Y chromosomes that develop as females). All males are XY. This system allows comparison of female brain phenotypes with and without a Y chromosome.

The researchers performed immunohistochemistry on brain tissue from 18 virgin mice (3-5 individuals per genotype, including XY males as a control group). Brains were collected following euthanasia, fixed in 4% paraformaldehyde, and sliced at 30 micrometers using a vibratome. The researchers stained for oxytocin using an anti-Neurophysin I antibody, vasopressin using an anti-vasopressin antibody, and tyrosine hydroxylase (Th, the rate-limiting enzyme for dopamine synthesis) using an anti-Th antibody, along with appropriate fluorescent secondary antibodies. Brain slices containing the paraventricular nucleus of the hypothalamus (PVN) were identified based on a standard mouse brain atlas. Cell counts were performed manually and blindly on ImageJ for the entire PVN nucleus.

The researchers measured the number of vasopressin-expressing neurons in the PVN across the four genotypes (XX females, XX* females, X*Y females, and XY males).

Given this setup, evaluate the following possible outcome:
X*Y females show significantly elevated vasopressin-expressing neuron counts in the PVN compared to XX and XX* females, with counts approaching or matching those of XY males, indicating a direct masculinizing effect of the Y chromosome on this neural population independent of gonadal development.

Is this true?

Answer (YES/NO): NO